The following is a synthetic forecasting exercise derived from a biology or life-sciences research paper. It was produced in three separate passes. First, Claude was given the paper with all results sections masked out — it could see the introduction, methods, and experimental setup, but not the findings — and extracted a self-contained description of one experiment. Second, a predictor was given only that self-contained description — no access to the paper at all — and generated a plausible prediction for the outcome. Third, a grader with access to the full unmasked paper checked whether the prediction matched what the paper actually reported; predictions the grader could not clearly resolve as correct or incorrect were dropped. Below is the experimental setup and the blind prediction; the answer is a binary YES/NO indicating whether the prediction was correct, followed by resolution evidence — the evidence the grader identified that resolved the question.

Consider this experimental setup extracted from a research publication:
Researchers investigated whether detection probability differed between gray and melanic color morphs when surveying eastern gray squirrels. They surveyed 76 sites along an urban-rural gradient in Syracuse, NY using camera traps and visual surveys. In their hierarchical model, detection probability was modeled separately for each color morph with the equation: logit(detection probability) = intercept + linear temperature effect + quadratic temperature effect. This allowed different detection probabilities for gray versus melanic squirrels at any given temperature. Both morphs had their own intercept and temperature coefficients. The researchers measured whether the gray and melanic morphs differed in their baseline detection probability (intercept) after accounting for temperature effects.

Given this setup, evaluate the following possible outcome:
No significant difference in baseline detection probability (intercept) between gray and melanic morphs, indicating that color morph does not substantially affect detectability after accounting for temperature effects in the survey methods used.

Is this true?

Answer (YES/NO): NO